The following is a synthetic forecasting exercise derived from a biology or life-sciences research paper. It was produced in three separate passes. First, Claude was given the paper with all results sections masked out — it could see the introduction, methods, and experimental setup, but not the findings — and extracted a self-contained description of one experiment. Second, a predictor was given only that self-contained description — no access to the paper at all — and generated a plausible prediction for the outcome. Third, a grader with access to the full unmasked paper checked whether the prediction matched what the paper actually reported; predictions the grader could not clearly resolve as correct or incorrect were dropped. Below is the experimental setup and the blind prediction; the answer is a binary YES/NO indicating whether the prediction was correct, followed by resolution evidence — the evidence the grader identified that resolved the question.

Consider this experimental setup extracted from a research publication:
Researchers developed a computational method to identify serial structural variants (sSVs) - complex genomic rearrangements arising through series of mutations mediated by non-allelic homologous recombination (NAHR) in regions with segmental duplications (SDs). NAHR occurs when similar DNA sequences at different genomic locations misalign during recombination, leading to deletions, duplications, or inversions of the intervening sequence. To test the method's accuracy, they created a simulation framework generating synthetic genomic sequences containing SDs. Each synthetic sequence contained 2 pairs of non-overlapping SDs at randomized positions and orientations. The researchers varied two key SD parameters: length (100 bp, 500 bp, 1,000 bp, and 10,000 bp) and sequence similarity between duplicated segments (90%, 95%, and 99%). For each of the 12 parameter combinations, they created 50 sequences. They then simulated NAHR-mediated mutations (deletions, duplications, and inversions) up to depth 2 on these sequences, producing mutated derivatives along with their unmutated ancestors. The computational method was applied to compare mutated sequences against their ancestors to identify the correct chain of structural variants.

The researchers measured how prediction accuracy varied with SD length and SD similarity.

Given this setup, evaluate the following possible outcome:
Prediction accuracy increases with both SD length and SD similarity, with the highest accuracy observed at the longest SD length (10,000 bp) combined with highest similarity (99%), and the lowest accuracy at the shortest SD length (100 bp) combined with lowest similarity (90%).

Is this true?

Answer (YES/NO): YES